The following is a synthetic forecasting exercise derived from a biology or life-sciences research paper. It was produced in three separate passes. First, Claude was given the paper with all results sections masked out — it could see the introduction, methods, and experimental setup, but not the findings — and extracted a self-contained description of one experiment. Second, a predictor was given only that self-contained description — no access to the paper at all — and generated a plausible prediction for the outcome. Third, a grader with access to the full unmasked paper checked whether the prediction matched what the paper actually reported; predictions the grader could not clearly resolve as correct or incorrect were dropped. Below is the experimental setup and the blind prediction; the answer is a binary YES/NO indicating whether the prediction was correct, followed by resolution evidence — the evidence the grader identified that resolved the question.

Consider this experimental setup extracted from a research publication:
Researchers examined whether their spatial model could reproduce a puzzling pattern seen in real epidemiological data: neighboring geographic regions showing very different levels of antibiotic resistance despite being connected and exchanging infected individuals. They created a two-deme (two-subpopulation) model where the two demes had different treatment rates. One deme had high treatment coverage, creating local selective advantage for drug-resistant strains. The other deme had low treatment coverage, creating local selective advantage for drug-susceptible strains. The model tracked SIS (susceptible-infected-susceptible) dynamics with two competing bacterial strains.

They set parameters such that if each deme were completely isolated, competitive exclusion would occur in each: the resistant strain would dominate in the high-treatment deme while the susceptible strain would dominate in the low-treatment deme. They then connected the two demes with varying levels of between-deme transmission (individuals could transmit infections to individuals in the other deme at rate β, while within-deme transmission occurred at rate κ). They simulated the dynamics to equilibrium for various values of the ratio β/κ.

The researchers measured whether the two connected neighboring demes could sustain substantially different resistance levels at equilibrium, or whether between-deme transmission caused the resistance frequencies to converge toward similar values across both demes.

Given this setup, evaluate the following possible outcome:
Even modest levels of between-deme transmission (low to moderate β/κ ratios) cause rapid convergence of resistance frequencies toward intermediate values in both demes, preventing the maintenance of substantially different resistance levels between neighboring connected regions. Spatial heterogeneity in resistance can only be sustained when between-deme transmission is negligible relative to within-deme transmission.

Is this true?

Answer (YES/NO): NO